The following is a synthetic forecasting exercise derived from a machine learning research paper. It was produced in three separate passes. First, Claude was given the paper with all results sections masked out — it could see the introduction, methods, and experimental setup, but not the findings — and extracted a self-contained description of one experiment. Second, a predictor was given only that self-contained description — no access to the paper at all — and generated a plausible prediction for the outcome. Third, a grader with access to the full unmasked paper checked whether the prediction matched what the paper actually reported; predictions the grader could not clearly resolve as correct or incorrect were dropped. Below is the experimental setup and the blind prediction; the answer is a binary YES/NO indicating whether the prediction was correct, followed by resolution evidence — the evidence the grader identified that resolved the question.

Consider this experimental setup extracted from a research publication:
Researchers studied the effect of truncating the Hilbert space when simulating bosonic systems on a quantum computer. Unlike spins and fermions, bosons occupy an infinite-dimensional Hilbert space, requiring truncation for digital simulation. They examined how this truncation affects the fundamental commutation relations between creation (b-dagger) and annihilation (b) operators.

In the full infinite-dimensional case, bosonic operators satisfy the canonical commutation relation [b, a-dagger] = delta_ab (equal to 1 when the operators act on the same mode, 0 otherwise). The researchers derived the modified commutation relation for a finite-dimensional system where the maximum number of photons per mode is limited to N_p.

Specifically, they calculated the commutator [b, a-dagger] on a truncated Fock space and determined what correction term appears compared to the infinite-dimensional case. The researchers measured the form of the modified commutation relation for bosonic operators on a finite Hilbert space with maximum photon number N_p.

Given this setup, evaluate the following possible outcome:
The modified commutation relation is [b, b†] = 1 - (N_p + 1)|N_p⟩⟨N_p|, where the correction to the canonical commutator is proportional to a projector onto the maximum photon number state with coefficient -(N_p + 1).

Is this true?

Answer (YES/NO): YES